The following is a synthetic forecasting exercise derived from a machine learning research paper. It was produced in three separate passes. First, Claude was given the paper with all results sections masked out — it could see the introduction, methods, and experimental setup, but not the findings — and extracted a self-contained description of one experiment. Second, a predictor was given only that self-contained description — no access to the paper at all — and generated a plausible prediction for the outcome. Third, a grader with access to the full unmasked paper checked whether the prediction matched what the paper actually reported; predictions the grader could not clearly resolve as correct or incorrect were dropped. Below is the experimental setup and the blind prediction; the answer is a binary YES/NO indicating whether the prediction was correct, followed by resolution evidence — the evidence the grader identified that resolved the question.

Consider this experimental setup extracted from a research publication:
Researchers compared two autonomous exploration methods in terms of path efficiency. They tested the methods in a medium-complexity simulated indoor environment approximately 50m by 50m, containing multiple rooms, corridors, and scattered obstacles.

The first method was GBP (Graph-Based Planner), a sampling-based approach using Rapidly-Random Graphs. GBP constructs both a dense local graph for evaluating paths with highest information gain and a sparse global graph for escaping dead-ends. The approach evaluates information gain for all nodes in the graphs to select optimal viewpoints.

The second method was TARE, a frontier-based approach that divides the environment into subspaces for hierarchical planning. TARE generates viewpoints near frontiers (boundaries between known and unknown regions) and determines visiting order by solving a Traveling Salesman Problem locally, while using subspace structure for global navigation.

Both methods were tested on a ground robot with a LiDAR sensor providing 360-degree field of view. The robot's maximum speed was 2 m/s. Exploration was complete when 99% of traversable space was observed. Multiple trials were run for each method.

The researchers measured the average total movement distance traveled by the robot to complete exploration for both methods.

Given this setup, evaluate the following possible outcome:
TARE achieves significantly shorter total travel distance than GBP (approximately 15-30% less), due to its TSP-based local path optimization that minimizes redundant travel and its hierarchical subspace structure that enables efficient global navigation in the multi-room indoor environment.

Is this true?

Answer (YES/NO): NO